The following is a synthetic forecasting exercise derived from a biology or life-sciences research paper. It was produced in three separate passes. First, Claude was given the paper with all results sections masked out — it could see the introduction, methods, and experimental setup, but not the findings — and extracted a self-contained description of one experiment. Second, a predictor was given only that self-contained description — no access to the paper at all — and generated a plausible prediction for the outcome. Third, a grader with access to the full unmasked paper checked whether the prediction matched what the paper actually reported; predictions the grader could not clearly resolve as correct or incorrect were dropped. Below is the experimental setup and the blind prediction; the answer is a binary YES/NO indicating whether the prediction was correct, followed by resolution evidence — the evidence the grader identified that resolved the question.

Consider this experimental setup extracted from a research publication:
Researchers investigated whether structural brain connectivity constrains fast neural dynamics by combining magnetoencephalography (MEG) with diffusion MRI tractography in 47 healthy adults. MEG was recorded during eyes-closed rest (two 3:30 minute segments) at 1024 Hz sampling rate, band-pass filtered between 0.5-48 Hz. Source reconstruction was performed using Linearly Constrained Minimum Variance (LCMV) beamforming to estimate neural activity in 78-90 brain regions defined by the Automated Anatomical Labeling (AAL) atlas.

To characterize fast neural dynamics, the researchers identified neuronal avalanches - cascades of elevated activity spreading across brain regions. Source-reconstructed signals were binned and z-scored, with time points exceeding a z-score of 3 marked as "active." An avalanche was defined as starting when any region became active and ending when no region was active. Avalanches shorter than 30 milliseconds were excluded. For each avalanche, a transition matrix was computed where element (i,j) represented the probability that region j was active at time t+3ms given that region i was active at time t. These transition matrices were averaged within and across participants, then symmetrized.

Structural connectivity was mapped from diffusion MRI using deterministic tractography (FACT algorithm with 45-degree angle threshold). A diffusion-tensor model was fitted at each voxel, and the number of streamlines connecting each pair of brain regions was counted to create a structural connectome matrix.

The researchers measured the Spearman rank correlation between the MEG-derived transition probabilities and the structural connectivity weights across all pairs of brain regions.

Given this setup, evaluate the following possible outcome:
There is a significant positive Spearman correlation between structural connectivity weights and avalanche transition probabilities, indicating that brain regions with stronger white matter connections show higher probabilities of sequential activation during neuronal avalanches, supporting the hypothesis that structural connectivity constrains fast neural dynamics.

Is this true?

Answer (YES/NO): YES